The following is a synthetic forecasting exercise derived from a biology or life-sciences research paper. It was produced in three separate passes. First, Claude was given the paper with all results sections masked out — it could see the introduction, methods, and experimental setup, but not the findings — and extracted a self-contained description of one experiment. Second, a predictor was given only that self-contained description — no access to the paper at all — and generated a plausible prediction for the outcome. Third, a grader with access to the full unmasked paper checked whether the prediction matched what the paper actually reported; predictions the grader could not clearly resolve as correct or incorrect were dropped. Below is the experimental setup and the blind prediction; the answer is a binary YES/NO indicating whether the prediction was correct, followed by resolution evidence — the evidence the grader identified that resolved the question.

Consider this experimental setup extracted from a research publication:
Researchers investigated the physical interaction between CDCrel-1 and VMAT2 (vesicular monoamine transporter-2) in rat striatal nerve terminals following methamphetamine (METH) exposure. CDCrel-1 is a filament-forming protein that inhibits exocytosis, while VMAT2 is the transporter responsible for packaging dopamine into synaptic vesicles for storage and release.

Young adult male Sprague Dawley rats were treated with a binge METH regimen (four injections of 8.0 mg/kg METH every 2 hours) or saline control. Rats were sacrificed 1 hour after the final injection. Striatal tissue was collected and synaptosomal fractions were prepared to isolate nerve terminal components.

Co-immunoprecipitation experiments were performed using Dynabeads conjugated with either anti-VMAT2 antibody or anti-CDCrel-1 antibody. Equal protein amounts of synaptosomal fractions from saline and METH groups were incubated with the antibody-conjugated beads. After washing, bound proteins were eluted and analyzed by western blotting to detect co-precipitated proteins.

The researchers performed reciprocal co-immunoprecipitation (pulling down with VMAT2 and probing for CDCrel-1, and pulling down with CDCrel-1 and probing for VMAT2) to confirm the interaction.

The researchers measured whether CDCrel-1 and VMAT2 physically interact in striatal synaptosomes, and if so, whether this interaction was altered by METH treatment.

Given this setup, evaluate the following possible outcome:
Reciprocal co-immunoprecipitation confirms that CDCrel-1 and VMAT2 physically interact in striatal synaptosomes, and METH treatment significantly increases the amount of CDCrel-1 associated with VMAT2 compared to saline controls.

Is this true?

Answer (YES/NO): NO